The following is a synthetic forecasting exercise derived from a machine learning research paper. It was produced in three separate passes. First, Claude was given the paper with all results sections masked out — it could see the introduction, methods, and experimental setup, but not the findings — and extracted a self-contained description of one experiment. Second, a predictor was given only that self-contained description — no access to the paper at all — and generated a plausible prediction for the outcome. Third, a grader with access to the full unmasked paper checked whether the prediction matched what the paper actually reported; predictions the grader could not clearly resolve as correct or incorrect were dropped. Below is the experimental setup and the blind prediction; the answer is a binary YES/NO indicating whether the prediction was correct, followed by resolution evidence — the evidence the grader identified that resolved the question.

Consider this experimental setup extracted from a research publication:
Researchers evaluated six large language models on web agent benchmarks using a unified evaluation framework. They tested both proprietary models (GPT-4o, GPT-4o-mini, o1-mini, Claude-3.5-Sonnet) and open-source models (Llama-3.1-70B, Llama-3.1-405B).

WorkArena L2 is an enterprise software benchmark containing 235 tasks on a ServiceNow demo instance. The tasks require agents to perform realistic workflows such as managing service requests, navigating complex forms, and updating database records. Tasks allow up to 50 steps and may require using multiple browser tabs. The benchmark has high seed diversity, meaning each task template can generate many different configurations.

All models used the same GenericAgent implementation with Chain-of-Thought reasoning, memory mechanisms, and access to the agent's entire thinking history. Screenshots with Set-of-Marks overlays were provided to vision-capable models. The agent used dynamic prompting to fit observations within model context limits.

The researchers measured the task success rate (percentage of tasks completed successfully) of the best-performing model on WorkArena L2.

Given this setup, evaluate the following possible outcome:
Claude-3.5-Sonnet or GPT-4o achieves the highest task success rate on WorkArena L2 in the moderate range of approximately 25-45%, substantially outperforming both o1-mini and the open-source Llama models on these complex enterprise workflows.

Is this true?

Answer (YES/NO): YES